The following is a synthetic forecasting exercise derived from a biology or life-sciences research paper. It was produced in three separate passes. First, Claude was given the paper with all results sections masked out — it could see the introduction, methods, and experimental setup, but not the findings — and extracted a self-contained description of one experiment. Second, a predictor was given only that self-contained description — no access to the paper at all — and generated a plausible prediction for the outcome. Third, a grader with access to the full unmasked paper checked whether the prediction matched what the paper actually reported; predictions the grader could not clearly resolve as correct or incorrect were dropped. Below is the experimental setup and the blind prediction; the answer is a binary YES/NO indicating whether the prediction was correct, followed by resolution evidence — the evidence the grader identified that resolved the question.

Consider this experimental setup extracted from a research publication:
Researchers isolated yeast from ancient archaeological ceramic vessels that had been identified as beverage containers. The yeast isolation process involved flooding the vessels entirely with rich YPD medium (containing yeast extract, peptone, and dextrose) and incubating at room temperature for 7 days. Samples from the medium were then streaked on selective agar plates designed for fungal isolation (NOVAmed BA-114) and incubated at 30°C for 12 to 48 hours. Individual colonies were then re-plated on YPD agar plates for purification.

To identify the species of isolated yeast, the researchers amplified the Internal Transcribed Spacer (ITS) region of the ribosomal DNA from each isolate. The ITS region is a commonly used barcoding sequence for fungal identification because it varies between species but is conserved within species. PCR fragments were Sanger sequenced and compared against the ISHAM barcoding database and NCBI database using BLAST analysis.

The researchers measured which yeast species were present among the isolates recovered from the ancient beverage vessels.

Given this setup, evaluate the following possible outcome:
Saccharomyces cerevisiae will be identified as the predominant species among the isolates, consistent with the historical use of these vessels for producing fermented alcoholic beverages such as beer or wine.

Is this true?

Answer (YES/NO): NO